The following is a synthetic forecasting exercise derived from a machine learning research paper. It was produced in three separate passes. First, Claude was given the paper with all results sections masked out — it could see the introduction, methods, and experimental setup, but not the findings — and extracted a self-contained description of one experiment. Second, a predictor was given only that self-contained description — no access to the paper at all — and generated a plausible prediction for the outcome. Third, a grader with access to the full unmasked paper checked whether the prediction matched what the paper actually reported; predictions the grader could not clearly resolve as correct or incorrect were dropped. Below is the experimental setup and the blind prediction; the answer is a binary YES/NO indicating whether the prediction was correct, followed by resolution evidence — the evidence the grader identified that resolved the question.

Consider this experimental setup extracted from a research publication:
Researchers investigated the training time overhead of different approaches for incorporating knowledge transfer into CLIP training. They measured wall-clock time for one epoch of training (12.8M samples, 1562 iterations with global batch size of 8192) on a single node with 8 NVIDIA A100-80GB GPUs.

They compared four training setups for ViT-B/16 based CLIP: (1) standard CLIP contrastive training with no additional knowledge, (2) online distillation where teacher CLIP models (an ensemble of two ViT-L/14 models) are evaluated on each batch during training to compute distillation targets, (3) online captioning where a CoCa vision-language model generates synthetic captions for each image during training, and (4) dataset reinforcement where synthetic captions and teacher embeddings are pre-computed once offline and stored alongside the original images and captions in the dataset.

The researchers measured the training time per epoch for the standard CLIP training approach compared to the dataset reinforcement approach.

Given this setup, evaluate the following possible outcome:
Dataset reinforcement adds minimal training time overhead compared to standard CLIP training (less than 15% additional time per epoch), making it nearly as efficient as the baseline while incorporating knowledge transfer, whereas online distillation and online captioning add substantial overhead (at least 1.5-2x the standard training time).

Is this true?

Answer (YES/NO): YES